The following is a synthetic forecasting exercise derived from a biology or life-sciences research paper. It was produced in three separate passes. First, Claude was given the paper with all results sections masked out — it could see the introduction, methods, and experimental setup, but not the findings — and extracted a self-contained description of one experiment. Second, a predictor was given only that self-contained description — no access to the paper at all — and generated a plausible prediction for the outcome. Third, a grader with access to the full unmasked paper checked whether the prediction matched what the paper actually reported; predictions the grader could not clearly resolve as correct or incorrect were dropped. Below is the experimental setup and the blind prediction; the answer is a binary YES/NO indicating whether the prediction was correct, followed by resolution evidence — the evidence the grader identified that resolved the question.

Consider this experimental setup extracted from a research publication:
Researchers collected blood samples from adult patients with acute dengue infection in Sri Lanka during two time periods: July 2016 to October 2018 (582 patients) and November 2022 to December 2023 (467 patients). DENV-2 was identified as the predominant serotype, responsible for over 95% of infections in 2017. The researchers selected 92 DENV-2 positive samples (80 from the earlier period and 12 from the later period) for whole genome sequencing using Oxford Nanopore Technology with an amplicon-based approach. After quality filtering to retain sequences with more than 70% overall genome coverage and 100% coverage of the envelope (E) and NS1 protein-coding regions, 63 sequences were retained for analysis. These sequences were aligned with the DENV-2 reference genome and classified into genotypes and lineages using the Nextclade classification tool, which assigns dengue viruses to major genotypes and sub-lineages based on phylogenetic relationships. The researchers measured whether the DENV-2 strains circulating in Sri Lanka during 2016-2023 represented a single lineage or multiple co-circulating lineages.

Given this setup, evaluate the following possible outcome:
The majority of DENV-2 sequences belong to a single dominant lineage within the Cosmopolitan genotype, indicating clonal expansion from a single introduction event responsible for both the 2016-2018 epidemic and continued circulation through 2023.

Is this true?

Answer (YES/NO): YES